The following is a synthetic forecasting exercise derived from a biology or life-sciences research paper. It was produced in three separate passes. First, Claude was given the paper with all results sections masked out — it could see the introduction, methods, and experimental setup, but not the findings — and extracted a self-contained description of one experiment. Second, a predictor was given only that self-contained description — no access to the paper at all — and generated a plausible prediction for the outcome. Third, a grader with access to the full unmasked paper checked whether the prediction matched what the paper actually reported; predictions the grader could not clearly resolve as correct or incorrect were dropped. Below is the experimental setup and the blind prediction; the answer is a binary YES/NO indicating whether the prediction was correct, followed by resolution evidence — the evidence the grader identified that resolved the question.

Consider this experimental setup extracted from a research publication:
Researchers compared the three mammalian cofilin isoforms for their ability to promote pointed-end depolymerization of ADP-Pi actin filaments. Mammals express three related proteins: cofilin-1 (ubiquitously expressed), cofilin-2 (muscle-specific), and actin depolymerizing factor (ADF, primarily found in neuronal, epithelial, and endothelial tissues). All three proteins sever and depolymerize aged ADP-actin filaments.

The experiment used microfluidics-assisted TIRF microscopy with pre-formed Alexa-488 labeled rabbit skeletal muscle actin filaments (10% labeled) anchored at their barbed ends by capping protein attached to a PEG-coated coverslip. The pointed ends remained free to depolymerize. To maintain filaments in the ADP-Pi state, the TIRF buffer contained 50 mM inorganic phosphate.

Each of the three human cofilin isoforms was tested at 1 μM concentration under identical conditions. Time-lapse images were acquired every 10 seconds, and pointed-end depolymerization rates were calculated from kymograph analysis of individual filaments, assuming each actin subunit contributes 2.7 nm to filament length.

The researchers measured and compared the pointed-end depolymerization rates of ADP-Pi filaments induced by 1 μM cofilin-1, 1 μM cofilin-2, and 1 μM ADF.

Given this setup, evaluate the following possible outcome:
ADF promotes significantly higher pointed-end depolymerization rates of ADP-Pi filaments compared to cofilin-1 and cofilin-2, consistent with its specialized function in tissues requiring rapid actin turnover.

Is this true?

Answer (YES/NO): NO